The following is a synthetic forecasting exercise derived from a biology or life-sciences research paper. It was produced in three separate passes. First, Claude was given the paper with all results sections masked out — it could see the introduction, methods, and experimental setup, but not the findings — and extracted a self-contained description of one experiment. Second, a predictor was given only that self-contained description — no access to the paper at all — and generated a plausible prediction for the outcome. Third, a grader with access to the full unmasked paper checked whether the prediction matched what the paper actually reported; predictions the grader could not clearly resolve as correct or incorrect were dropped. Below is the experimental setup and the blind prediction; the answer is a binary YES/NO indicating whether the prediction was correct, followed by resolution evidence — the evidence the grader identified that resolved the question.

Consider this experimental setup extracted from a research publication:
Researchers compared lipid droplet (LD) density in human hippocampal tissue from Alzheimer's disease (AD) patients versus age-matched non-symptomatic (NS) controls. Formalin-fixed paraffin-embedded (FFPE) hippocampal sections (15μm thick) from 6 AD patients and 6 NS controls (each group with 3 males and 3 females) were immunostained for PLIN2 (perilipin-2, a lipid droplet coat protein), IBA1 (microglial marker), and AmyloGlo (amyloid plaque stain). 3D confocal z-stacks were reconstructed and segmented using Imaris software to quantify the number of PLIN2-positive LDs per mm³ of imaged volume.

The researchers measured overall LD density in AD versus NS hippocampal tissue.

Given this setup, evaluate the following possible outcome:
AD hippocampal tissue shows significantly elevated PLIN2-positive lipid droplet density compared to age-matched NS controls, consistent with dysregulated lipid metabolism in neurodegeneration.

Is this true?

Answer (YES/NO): YES